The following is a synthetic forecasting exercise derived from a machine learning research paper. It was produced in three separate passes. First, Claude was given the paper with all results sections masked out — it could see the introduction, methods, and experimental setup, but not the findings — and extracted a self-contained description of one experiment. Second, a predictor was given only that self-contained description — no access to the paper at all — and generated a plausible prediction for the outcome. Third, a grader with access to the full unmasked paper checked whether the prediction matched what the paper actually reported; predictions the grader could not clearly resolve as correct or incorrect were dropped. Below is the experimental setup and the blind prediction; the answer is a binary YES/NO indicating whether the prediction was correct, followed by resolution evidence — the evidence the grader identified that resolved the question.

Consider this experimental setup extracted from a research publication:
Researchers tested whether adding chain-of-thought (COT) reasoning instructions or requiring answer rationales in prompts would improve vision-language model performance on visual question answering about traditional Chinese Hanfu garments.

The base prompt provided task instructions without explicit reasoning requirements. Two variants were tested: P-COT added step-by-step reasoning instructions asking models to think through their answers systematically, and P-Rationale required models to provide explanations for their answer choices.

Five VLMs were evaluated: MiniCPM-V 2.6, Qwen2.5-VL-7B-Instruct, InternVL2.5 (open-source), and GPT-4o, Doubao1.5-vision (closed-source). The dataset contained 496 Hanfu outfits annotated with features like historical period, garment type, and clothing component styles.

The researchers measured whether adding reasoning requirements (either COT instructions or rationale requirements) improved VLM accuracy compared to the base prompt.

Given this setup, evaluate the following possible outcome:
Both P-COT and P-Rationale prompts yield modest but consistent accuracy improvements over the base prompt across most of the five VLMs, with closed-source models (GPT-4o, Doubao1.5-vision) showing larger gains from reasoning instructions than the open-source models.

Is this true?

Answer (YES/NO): NO